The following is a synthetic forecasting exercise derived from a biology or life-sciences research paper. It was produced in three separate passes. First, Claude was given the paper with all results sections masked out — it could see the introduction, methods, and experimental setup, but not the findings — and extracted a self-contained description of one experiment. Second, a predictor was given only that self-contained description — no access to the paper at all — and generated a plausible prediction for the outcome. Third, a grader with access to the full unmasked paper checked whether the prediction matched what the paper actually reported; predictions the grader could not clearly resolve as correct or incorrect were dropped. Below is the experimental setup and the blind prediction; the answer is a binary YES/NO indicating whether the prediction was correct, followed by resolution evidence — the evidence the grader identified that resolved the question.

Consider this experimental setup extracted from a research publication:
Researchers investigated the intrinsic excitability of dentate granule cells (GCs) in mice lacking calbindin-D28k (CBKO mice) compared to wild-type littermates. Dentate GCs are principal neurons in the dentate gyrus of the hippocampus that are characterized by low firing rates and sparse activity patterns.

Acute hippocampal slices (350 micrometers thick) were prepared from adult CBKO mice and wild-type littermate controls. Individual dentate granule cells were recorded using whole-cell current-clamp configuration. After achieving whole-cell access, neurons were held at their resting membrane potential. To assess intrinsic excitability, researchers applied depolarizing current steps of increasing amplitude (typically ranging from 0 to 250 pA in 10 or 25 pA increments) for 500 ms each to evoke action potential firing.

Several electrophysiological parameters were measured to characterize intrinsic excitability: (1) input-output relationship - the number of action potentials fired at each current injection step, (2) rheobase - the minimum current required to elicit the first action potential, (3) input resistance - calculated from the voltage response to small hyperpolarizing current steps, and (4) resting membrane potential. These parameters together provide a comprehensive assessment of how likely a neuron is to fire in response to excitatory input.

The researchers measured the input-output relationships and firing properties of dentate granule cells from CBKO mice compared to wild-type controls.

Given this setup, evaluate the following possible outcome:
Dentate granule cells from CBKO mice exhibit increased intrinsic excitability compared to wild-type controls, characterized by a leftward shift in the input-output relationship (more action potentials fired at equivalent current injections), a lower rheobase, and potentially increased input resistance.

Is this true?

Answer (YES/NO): NO